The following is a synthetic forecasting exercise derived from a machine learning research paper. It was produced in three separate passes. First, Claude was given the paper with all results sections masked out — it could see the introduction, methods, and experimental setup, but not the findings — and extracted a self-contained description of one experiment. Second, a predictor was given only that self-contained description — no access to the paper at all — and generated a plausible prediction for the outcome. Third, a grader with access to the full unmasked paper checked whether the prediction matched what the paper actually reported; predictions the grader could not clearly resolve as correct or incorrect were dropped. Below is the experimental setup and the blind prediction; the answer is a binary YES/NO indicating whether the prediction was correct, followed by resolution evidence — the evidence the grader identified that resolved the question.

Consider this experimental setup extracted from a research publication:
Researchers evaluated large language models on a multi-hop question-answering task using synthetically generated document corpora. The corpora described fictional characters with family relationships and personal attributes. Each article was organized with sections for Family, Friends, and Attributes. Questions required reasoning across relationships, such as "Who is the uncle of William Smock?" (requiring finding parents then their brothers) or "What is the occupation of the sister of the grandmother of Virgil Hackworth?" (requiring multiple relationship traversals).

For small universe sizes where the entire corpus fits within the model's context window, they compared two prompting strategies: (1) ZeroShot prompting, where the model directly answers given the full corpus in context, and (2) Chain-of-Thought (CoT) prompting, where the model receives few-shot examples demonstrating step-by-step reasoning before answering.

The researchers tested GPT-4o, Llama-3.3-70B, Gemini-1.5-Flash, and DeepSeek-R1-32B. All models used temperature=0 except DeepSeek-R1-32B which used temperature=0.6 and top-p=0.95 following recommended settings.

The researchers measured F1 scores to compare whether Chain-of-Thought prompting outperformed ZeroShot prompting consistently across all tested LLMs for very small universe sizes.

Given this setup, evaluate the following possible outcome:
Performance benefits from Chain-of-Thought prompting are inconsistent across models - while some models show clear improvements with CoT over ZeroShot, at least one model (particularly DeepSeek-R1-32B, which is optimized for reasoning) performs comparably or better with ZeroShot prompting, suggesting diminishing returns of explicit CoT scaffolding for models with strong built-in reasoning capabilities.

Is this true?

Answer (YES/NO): YES